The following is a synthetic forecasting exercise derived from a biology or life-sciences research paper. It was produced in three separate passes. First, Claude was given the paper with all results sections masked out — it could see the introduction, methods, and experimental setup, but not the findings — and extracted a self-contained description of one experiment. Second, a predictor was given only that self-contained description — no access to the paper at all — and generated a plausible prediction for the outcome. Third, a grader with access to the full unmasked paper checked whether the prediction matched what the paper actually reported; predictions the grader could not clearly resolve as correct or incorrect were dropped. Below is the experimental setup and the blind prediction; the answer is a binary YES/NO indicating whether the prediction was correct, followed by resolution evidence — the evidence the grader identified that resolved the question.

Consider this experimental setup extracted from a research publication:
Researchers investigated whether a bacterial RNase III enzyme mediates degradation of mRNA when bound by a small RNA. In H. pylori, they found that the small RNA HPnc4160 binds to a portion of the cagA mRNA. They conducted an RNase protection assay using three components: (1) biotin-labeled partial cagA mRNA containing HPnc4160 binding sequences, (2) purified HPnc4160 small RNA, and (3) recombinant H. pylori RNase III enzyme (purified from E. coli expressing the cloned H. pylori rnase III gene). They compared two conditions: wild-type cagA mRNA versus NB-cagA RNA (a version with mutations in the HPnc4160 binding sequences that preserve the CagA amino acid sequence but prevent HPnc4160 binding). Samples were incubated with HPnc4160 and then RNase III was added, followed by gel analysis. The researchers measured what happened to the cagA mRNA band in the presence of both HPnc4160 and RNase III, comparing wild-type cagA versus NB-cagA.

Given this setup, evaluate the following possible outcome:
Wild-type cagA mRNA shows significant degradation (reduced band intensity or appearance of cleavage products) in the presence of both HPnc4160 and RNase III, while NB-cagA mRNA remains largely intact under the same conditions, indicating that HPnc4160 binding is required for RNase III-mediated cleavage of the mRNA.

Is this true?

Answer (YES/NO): YES